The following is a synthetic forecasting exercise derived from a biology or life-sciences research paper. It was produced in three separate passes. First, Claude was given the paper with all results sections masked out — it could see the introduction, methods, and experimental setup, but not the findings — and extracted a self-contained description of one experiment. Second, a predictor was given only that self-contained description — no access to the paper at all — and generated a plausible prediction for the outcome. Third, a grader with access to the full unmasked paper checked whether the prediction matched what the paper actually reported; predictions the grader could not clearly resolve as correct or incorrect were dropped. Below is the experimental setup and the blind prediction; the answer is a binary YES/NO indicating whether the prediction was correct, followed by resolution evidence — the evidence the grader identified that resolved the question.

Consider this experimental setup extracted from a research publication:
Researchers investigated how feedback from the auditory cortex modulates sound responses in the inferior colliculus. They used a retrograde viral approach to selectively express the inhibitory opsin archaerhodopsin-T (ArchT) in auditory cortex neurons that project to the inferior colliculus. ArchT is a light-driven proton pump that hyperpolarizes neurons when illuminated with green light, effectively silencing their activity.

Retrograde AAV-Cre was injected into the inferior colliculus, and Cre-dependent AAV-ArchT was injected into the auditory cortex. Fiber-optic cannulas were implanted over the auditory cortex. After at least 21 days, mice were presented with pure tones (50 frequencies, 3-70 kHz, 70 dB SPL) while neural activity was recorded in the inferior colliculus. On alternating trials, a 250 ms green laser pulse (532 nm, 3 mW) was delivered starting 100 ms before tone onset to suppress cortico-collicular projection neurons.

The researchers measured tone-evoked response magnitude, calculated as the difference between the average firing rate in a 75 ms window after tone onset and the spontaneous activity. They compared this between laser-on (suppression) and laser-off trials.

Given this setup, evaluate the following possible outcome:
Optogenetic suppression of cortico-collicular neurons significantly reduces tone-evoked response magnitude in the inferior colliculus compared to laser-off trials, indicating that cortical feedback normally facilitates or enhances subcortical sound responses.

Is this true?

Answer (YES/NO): NO